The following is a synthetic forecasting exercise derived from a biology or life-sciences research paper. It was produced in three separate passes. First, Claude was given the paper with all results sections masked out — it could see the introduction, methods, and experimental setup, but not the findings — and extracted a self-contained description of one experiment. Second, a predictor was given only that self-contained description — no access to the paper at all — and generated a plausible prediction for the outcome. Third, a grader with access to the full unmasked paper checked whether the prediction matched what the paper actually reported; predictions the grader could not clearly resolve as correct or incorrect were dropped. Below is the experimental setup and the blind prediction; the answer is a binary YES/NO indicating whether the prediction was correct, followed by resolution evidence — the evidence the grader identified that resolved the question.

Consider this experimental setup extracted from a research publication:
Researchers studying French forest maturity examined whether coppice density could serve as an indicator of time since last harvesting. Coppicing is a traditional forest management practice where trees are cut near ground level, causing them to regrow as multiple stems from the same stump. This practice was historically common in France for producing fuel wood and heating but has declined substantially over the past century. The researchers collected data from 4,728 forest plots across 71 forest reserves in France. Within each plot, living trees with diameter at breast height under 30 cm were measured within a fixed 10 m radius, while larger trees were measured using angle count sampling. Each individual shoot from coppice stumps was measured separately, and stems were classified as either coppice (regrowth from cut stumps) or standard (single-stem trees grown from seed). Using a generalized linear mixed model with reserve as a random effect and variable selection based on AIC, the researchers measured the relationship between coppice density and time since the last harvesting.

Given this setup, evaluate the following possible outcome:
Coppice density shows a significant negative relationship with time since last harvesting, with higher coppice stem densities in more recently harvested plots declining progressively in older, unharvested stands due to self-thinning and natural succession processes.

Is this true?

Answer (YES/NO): NO